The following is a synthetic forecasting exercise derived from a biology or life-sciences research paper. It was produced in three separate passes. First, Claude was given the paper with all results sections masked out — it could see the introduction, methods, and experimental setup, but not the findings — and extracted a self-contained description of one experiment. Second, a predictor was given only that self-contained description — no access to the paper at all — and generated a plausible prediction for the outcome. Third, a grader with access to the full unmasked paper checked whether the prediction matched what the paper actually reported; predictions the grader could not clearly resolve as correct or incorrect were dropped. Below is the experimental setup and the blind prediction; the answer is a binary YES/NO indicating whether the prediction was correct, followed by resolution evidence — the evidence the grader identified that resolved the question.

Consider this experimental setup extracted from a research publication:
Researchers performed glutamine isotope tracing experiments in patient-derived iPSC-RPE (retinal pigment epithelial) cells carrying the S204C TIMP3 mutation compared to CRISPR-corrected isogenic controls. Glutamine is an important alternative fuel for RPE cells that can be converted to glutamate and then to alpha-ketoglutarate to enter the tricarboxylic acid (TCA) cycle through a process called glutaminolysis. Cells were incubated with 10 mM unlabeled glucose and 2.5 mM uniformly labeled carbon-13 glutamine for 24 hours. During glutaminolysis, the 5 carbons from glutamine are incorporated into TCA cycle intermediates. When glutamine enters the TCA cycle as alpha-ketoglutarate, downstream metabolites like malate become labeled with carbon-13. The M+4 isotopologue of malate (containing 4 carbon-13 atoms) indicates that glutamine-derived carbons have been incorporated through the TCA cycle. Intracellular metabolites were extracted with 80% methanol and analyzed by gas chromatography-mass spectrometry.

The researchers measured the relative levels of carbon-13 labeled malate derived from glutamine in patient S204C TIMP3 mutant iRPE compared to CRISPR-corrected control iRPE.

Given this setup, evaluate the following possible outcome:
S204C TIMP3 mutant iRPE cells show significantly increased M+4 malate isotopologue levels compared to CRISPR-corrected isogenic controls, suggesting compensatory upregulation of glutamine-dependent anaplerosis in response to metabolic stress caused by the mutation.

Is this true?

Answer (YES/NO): NO